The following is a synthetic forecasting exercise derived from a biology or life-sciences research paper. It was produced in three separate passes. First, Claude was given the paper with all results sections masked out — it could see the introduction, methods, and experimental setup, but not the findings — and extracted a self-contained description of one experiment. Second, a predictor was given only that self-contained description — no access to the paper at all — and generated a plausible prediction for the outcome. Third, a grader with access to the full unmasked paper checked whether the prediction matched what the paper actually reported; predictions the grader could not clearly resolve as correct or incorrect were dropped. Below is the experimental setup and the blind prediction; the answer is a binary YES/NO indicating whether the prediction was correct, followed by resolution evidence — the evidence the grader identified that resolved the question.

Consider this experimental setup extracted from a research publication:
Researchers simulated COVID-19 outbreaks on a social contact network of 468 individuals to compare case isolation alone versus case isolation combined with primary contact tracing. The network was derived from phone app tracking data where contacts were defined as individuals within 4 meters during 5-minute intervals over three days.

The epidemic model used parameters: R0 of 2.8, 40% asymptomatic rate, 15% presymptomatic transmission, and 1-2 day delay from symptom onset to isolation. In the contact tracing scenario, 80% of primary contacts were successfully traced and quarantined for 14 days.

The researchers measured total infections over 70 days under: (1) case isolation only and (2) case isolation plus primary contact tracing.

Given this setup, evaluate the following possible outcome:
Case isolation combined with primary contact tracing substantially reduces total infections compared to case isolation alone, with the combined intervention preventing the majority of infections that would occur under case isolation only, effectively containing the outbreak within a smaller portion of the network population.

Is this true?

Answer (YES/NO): NO